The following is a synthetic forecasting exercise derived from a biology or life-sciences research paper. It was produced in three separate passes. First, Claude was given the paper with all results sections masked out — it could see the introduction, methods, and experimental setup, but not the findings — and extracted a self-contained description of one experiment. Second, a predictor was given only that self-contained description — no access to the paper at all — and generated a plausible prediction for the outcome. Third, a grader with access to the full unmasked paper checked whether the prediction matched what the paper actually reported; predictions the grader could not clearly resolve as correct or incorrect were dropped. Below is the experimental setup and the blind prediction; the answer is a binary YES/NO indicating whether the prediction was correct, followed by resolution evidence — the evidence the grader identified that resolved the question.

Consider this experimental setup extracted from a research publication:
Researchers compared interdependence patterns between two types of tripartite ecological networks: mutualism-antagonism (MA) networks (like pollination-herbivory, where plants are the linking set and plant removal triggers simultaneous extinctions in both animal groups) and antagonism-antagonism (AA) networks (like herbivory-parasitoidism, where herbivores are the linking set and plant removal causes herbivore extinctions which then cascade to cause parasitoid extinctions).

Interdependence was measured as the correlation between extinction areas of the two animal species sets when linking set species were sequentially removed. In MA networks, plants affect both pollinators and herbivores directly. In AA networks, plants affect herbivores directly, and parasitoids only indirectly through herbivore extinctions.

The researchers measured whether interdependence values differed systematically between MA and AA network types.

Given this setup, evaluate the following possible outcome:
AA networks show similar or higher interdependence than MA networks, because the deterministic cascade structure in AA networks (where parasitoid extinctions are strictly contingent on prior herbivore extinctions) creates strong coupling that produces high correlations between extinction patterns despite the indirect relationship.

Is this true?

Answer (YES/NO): YES